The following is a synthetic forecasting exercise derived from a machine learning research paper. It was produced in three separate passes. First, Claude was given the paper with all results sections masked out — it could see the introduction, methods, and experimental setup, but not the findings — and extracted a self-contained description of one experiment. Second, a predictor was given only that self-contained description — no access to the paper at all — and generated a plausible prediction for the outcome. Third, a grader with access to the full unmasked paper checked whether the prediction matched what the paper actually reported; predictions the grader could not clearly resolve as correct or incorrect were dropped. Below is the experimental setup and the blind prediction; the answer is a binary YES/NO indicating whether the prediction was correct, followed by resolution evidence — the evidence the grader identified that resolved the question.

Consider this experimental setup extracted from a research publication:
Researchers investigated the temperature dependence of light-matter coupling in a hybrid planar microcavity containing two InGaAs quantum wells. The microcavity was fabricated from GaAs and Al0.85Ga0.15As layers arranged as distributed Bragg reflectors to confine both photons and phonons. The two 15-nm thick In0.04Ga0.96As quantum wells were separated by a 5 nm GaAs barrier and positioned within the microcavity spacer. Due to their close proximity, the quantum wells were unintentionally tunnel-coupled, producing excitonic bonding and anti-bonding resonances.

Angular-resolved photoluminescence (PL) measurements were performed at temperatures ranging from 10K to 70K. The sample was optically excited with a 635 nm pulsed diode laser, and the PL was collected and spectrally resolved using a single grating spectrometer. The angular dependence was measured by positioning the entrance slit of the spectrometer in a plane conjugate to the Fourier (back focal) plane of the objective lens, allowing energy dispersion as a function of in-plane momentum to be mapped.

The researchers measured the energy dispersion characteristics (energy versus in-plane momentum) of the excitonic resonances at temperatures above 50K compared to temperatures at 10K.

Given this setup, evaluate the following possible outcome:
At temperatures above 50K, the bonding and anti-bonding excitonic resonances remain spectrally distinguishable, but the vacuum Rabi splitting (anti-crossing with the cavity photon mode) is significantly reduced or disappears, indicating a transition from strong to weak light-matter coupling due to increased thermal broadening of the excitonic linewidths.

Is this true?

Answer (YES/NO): NO